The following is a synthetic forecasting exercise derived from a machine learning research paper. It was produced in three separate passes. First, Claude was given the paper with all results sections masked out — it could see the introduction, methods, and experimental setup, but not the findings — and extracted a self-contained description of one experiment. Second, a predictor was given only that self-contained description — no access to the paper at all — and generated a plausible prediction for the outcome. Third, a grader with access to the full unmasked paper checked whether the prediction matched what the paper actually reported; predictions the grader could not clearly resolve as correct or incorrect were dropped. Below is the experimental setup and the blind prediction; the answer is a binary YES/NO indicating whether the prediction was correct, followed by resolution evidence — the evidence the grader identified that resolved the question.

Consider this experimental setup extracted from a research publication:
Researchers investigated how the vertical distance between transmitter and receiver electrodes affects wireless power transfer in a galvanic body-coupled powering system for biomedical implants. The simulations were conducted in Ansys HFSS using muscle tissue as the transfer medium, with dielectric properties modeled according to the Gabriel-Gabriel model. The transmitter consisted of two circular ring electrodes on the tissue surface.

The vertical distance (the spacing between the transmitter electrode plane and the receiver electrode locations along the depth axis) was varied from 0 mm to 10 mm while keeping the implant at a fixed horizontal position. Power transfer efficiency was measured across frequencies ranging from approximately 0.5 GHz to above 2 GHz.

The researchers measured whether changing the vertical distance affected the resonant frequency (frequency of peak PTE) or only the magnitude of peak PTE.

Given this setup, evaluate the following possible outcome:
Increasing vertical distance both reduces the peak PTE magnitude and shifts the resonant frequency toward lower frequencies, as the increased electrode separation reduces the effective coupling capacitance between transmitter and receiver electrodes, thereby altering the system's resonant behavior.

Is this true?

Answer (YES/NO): NO